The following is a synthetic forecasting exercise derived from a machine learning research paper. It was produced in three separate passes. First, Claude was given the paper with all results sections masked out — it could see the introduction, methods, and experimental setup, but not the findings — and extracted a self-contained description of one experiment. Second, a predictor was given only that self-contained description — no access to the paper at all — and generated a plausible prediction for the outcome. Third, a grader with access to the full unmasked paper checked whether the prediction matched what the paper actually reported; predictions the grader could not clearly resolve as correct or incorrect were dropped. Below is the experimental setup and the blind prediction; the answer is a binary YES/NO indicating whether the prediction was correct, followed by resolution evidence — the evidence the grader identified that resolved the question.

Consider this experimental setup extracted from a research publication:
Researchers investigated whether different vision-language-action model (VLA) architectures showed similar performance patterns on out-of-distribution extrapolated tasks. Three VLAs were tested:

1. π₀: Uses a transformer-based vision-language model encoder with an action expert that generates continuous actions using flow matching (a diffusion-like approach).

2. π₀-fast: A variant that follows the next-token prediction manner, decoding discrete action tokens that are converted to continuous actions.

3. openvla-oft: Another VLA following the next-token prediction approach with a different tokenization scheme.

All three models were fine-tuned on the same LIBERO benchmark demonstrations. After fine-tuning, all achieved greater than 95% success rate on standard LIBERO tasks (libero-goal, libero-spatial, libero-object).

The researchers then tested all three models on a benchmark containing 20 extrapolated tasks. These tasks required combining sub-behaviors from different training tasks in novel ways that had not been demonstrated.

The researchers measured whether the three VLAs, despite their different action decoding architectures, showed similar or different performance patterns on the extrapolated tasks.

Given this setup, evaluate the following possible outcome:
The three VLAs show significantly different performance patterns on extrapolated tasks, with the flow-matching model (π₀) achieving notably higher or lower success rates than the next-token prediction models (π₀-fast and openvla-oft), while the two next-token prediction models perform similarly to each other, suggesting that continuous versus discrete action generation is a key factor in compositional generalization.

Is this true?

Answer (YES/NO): NO